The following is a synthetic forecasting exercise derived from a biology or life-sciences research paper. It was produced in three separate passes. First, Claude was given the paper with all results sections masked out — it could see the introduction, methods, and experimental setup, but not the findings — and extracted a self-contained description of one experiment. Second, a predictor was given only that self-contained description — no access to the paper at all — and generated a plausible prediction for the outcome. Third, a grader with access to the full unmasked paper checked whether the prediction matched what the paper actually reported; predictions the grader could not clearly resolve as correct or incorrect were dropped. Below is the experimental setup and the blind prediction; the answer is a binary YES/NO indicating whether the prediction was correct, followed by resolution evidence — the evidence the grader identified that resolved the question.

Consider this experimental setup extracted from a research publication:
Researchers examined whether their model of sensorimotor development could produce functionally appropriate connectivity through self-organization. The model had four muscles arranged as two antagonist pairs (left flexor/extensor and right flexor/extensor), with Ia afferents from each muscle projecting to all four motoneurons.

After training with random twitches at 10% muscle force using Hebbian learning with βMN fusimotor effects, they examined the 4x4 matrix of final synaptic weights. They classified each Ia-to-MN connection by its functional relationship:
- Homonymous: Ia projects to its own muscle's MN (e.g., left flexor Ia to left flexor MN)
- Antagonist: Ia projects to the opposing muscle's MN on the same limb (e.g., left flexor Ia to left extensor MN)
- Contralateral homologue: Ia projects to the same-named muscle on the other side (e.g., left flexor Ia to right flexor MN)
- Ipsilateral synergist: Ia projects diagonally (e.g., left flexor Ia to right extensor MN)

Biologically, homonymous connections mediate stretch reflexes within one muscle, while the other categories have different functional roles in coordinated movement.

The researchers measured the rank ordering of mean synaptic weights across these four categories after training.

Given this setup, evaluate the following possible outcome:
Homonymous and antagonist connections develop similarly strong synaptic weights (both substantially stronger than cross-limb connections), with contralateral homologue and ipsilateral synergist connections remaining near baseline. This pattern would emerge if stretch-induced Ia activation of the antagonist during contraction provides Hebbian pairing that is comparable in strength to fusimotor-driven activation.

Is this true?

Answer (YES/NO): NO